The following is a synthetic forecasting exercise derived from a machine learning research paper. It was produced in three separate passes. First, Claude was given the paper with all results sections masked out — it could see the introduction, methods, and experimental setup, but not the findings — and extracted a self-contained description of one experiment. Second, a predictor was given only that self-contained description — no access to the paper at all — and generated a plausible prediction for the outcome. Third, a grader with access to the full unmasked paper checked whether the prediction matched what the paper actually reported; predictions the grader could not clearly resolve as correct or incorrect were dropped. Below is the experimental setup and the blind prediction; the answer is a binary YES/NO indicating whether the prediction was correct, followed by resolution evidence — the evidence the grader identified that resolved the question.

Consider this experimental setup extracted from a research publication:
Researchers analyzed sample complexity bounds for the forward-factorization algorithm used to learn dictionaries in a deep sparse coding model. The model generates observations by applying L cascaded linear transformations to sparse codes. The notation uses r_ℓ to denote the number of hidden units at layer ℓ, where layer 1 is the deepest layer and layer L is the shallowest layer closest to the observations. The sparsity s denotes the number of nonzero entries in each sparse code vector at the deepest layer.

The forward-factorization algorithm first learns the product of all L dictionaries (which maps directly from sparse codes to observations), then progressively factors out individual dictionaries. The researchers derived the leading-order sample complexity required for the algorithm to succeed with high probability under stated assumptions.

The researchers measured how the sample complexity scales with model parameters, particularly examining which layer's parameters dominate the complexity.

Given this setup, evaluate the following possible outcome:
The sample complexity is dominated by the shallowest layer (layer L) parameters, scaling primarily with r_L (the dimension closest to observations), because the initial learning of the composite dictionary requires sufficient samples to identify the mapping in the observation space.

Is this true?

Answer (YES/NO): NO